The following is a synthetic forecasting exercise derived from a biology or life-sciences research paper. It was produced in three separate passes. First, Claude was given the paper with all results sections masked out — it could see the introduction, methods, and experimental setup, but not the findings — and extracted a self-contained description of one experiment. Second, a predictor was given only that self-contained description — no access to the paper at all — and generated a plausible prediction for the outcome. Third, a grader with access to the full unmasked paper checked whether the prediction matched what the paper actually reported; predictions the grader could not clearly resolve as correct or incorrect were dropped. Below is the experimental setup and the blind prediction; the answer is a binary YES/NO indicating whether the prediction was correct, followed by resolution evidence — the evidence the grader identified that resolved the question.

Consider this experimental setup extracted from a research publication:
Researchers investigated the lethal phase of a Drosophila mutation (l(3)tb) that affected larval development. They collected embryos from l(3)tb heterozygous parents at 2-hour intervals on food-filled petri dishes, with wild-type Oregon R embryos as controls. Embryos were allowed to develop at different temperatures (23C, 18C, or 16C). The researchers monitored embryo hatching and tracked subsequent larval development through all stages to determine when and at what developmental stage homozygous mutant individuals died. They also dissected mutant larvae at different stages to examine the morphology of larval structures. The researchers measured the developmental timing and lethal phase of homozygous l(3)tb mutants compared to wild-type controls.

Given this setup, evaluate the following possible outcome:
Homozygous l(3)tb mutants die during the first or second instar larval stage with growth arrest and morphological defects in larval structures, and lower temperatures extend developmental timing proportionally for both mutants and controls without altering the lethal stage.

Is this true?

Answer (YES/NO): NO